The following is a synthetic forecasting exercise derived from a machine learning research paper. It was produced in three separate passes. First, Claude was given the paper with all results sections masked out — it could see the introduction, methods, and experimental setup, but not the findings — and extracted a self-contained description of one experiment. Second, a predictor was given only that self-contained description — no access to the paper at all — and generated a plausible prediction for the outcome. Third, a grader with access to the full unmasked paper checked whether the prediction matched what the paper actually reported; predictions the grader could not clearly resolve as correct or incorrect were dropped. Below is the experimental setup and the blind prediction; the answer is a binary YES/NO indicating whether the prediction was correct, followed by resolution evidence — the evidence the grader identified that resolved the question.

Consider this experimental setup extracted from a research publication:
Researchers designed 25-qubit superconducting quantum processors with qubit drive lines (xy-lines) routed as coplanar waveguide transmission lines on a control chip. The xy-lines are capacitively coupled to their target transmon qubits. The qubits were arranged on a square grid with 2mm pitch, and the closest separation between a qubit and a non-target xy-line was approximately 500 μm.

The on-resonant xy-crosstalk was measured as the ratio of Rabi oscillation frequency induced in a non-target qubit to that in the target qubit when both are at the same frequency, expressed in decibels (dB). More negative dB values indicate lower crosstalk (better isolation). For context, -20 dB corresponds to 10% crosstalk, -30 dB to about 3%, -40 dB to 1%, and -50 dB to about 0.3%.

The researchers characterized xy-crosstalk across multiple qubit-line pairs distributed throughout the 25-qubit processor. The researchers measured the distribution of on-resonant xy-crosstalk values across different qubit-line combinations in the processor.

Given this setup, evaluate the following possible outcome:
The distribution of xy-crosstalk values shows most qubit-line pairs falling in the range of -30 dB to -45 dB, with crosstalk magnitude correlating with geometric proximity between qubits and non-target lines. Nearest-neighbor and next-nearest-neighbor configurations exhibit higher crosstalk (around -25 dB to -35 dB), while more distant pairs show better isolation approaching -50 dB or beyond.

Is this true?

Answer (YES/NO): NO